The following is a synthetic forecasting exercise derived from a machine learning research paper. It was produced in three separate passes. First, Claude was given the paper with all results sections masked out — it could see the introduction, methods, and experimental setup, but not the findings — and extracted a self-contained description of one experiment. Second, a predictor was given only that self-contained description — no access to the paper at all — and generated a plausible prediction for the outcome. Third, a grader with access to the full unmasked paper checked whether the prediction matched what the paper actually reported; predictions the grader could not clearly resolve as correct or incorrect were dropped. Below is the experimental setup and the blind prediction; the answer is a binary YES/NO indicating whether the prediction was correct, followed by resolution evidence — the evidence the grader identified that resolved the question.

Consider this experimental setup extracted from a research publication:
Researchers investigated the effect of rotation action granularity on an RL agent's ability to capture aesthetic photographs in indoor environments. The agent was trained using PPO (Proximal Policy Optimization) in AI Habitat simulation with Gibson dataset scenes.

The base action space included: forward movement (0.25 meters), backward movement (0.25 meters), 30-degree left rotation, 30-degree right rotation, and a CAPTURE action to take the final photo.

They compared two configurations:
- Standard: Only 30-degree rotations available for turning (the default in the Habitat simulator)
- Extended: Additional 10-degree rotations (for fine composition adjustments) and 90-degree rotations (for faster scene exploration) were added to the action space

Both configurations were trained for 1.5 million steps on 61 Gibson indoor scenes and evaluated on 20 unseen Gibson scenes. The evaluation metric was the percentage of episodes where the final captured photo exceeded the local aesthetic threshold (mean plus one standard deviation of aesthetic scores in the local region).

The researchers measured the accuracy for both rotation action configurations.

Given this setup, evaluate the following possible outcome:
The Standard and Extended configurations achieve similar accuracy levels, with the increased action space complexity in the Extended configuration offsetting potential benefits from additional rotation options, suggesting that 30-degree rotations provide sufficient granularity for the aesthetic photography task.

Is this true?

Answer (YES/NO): NO